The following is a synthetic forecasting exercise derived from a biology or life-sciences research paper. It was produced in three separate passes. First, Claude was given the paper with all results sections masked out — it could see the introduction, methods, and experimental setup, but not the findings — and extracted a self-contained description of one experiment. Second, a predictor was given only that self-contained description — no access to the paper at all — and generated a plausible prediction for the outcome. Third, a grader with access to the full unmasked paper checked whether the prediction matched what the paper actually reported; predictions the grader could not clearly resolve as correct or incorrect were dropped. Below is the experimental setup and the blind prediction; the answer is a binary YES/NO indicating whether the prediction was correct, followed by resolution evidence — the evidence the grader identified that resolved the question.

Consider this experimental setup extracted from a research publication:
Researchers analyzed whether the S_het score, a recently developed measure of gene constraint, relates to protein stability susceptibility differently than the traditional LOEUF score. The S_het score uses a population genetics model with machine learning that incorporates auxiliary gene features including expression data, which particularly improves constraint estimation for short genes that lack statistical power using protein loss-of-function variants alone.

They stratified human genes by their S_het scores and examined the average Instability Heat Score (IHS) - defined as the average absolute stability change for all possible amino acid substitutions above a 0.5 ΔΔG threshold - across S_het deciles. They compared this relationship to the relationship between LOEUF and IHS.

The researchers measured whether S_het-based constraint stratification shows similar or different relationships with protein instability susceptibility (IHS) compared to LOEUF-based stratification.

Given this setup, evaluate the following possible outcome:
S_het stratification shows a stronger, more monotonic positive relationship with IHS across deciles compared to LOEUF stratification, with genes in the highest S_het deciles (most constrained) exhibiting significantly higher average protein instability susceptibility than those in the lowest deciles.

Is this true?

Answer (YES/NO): NO